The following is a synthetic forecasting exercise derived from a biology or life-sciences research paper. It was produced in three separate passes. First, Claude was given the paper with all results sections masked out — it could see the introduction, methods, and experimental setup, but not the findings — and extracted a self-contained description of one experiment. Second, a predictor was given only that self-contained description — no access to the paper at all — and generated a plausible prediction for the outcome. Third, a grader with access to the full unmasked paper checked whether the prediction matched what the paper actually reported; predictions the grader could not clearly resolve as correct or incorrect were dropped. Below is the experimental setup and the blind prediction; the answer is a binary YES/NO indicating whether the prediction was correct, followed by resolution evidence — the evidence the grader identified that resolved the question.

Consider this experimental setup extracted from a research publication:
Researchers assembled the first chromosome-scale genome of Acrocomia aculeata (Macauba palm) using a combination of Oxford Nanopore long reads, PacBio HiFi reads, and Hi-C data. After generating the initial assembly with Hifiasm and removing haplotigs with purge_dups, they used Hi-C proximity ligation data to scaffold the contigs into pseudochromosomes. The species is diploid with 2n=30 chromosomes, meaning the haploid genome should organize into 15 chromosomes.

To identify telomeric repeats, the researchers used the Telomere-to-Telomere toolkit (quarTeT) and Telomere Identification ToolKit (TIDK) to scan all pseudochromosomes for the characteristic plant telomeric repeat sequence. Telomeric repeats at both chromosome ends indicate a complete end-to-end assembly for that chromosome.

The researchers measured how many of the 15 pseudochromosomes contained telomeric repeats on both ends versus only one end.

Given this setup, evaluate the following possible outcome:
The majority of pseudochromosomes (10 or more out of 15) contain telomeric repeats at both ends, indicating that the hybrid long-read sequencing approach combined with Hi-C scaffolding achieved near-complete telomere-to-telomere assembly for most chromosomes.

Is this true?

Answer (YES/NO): NO